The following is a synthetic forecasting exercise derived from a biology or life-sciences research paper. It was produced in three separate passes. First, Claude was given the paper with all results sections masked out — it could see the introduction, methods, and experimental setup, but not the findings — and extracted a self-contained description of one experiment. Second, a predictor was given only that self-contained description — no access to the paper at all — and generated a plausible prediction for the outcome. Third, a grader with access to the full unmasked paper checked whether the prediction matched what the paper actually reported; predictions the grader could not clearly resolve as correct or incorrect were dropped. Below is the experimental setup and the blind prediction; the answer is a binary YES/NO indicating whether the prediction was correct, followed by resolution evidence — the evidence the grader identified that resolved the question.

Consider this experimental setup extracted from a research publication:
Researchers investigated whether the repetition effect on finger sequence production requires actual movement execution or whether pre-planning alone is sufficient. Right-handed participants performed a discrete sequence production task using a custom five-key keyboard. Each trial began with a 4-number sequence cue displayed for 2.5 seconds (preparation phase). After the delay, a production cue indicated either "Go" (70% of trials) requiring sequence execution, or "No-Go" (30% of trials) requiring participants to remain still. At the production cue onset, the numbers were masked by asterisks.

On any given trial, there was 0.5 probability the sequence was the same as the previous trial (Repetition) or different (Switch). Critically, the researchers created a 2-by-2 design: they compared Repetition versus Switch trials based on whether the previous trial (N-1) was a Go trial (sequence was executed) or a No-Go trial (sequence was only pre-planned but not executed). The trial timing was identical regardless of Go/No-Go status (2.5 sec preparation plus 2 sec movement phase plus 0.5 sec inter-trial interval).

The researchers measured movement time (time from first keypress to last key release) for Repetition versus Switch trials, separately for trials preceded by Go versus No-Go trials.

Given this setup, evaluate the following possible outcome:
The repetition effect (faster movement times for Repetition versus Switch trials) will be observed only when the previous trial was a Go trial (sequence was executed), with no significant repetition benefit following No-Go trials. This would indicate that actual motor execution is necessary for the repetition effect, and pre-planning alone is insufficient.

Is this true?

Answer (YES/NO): YES